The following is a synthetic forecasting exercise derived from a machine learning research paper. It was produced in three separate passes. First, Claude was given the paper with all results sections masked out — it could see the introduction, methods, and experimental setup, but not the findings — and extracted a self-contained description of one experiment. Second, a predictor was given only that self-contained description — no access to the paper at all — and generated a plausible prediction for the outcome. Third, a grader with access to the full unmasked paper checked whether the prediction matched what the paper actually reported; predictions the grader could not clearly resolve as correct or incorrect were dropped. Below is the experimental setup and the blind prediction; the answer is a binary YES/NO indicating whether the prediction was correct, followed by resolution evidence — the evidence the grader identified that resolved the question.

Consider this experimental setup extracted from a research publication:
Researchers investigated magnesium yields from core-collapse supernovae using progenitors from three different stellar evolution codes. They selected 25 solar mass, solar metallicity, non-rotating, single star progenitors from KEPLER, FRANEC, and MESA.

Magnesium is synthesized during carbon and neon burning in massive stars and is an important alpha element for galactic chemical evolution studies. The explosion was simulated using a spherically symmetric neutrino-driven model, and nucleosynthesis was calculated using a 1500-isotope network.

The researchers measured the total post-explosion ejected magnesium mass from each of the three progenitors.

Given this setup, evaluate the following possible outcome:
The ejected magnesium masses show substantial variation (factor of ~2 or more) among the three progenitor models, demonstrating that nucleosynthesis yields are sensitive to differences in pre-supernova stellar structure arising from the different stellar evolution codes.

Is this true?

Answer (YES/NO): YES